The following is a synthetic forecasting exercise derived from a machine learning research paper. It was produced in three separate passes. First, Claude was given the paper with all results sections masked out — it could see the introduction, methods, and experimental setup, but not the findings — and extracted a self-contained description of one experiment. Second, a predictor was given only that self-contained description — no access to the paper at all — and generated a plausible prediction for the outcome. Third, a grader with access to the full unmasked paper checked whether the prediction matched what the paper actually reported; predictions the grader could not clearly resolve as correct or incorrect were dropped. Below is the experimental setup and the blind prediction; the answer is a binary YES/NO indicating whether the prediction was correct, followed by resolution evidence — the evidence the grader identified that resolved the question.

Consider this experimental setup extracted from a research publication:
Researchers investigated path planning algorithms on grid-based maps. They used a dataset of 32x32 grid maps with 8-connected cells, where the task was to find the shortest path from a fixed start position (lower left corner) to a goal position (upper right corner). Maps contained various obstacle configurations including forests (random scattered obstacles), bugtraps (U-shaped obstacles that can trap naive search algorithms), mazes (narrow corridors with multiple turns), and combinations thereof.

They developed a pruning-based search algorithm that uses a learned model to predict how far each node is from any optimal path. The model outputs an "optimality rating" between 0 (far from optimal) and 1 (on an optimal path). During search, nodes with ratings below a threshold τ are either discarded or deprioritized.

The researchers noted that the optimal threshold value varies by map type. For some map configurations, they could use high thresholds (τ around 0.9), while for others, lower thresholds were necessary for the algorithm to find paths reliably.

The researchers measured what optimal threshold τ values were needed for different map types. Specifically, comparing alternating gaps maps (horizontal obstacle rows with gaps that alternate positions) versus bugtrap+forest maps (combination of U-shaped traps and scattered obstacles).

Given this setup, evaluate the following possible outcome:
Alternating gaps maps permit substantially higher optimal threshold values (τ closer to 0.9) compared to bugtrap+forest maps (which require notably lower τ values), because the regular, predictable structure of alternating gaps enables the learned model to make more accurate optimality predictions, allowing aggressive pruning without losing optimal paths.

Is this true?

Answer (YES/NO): YES